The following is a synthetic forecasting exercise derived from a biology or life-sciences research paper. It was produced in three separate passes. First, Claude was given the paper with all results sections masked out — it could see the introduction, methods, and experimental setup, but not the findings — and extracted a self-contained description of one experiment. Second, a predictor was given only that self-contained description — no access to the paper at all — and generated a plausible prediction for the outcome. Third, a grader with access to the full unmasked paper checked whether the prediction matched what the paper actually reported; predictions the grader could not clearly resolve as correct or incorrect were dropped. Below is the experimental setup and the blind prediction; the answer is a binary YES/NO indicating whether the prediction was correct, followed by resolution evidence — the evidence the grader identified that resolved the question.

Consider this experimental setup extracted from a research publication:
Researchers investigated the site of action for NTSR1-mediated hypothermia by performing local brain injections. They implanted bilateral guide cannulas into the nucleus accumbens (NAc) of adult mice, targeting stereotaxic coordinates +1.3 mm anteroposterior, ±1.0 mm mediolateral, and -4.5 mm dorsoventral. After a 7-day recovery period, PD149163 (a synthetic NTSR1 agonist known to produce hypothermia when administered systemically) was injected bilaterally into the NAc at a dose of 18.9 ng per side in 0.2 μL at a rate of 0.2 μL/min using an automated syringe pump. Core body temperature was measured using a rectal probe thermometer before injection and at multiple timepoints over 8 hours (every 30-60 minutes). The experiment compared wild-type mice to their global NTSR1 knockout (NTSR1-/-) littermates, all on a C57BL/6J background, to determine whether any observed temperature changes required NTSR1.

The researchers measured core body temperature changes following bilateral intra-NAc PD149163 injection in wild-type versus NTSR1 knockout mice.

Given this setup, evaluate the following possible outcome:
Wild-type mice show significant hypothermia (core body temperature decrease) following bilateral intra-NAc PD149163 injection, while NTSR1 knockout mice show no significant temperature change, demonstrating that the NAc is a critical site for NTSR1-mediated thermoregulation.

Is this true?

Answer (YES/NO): YES